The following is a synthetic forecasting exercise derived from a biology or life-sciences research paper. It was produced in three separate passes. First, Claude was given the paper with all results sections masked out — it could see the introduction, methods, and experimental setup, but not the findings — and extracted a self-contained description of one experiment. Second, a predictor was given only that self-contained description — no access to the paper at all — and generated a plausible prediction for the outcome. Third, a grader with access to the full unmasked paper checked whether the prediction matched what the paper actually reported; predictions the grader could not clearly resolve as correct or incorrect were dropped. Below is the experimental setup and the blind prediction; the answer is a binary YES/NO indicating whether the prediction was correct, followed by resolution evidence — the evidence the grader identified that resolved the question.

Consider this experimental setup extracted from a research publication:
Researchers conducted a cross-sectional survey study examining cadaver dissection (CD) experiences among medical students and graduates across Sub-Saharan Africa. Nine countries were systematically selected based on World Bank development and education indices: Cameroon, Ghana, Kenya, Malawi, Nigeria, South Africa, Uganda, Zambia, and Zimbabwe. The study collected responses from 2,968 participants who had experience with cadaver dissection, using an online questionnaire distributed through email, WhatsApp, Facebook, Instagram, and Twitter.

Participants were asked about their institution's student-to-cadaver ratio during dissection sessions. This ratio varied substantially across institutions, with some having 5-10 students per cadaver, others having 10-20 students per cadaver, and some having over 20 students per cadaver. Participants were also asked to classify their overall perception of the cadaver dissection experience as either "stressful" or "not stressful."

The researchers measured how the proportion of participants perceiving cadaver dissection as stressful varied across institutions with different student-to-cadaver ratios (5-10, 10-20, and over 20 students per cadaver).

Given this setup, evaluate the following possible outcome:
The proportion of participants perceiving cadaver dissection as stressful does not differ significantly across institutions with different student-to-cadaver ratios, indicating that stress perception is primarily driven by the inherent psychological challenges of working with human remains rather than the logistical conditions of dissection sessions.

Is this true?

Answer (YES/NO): NO